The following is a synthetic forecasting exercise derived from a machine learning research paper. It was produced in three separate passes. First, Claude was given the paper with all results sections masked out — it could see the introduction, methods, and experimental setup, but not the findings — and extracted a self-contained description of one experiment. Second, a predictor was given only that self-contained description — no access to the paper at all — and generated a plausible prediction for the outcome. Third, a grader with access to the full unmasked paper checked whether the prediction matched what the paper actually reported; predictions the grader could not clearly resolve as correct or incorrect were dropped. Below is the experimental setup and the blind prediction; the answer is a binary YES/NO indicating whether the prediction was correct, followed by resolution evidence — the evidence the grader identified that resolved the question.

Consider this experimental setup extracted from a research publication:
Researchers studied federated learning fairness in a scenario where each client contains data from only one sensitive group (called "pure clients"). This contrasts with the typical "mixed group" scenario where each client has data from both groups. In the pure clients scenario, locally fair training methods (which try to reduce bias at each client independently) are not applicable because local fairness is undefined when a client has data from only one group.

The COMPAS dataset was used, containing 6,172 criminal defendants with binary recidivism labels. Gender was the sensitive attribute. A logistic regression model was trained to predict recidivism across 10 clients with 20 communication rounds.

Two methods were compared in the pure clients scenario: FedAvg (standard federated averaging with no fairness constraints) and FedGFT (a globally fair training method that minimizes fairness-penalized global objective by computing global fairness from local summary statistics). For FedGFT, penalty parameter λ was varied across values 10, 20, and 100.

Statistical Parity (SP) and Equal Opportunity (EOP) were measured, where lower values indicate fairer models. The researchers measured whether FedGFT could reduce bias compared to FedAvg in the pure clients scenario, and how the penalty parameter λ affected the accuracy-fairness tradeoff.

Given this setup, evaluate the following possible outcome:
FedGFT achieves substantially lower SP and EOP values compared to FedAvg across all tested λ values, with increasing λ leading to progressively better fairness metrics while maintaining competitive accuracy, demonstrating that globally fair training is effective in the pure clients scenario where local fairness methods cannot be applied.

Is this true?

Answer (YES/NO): NO